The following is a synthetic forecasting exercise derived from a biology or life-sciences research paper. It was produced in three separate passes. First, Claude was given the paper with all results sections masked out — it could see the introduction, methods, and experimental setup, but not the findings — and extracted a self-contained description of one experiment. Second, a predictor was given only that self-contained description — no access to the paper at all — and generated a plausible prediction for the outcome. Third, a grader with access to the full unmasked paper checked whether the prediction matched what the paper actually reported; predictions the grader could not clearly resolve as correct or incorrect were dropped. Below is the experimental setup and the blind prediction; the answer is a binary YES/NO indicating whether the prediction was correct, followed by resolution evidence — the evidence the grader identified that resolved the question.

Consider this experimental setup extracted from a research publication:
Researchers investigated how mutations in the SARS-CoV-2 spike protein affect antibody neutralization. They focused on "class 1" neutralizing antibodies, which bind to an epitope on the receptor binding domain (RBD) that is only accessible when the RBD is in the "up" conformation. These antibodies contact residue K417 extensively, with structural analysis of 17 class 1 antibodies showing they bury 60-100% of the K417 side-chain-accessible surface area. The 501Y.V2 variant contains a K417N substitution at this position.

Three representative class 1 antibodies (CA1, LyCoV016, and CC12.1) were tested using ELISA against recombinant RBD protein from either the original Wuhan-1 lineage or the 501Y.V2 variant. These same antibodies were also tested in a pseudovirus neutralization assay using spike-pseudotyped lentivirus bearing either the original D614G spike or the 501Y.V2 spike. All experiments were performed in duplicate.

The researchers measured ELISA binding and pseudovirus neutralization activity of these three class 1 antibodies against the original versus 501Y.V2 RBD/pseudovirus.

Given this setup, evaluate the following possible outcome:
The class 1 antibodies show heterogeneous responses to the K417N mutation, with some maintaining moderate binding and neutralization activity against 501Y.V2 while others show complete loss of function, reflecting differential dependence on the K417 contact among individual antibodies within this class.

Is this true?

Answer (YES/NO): NO